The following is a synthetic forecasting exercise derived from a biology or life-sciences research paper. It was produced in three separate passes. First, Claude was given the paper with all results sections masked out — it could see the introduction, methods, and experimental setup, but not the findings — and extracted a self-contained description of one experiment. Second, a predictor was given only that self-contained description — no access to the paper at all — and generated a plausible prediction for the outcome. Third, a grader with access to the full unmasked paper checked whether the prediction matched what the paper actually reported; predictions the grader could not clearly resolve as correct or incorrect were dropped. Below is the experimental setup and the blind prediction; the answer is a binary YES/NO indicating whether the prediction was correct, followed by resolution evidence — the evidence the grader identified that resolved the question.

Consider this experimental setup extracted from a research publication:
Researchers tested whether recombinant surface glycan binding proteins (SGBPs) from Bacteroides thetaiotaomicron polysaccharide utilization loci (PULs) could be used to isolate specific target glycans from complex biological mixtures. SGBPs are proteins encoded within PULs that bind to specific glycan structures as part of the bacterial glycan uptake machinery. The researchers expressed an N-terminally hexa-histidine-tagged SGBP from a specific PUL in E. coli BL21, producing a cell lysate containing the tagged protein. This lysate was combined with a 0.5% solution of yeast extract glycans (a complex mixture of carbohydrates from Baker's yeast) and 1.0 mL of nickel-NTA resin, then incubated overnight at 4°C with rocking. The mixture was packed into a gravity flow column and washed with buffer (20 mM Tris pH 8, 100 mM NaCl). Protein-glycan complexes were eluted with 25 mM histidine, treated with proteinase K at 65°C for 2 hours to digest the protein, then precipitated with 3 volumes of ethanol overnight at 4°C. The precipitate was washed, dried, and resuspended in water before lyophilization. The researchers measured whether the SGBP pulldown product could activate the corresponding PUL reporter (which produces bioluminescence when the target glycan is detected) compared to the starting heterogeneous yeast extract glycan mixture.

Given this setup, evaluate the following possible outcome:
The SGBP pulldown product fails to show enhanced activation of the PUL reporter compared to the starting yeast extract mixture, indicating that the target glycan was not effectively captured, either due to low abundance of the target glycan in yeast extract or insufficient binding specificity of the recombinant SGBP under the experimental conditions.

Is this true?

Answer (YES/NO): NO